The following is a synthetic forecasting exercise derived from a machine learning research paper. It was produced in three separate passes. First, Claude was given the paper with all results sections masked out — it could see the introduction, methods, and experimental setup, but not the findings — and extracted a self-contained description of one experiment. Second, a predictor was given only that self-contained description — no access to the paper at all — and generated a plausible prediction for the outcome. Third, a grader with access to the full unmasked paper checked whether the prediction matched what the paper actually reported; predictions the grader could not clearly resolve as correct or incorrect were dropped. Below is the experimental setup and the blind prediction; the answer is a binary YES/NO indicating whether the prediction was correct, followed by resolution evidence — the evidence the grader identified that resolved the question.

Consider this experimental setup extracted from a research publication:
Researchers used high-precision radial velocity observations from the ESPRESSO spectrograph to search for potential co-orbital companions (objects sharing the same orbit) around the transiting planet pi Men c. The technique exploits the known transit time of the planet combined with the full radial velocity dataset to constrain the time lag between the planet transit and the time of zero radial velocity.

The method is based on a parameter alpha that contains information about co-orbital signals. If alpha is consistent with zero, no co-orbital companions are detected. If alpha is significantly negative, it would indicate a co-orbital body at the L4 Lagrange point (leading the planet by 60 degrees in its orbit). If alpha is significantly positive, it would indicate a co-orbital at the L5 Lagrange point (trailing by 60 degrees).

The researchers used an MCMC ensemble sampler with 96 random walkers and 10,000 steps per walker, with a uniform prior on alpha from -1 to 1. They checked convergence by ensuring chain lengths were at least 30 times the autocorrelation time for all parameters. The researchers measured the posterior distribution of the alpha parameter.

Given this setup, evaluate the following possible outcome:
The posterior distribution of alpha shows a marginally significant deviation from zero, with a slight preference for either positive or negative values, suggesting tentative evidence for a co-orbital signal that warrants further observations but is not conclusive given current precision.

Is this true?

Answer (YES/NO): NO